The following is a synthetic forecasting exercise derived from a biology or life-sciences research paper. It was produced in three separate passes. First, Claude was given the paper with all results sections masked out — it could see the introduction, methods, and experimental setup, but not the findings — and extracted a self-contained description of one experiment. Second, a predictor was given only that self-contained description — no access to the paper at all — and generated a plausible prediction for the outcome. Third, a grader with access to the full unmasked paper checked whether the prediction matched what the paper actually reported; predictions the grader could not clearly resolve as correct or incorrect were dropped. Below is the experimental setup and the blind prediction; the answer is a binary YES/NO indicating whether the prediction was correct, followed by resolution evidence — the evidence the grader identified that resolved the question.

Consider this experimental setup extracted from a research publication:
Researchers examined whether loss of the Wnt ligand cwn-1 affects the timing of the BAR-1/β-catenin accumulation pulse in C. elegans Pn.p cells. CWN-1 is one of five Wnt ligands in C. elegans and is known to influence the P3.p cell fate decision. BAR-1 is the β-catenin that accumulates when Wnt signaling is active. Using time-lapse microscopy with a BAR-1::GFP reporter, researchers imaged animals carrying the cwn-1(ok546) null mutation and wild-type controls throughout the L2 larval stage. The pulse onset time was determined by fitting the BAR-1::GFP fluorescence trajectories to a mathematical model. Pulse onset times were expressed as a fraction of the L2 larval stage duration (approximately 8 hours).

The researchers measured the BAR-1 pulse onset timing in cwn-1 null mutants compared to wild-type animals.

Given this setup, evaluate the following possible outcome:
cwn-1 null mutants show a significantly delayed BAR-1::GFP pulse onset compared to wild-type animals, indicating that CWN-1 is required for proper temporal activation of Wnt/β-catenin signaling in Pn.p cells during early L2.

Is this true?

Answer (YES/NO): YES